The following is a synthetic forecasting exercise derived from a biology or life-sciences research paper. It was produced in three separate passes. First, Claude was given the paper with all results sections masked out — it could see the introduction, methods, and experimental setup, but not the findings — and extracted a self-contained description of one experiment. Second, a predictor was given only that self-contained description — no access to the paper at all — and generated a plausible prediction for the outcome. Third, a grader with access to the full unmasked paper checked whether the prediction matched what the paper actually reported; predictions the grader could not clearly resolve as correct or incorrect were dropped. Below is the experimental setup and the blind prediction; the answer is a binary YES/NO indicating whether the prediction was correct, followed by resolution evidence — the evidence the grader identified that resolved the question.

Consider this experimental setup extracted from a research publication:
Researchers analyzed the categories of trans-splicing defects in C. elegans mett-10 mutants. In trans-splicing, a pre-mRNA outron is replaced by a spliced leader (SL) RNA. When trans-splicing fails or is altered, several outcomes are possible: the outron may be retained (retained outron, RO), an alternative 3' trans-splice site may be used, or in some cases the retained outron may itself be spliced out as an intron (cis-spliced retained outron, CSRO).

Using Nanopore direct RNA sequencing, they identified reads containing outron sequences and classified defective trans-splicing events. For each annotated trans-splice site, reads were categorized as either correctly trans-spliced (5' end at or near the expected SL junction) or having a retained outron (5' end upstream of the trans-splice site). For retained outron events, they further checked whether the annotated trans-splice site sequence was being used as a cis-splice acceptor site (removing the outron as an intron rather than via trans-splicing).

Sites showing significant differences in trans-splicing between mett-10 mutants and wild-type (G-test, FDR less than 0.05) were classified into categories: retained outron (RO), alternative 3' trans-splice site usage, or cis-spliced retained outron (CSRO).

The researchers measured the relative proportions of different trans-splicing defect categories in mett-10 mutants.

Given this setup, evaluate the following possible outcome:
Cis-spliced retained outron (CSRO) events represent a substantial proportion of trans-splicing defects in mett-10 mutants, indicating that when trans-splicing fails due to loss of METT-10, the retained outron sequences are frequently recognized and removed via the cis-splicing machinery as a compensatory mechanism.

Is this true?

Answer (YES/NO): YES